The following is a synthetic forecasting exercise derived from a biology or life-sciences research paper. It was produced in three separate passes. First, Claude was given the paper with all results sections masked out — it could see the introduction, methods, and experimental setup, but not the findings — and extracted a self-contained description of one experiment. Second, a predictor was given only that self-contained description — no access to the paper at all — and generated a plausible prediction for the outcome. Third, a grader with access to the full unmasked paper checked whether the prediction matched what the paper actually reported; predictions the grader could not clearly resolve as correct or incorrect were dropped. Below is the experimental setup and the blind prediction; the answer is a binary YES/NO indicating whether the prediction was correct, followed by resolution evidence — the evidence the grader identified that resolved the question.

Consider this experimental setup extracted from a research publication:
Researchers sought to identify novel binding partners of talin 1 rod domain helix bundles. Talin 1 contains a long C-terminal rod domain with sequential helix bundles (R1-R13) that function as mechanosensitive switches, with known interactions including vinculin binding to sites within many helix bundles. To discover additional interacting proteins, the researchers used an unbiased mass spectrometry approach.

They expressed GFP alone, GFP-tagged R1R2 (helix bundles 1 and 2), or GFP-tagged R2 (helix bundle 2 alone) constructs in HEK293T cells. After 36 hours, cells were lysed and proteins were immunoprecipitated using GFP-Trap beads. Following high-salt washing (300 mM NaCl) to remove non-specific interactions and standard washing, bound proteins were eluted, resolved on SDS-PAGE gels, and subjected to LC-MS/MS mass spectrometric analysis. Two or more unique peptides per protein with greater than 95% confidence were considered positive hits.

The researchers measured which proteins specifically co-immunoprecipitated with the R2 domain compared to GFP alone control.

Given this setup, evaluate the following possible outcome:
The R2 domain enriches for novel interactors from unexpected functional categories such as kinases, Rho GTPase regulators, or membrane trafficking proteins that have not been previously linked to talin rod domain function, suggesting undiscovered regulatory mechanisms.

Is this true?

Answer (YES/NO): NO